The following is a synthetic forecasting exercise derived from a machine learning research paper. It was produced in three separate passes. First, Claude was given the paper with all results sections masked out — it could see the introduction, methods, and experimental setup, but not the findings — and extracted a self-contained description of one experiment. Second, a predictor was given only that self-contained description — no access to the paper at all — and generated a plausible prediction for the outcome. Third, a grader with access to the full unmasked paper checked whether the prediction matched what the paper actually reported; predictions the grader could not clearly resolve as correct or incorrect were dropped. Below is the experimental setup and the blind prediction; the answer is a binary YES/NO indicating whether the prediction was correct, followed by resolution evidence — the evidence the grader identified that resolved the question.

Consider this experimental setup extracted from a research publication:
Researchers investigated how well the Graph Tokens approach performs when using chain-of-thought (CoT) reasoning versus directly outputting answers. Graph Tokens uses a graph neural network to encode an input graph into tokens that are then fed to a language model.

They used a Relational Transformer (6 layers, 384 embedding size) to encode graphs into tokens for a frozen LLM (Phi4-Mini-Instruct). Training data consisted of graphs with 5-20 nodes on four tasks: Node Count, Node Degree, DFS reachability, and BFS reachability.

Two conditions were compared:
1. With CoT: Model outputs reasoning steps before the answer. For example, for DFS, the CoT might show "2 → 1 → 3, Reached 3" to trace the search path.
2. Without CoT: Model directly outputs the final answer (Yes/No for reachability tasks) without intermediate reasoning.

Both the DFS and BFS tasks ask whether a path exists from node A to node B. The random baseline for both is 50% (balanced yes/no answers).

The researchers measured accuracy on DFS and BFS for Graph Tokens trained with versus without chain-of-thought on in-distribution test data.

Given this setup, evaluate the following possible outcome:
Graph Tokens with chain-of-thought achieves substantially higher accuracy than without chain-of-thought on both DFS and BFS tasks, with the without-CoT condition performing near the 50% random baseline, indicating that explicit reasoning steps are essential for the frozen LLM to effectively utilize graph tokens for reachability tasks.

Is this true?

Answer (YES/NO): NO